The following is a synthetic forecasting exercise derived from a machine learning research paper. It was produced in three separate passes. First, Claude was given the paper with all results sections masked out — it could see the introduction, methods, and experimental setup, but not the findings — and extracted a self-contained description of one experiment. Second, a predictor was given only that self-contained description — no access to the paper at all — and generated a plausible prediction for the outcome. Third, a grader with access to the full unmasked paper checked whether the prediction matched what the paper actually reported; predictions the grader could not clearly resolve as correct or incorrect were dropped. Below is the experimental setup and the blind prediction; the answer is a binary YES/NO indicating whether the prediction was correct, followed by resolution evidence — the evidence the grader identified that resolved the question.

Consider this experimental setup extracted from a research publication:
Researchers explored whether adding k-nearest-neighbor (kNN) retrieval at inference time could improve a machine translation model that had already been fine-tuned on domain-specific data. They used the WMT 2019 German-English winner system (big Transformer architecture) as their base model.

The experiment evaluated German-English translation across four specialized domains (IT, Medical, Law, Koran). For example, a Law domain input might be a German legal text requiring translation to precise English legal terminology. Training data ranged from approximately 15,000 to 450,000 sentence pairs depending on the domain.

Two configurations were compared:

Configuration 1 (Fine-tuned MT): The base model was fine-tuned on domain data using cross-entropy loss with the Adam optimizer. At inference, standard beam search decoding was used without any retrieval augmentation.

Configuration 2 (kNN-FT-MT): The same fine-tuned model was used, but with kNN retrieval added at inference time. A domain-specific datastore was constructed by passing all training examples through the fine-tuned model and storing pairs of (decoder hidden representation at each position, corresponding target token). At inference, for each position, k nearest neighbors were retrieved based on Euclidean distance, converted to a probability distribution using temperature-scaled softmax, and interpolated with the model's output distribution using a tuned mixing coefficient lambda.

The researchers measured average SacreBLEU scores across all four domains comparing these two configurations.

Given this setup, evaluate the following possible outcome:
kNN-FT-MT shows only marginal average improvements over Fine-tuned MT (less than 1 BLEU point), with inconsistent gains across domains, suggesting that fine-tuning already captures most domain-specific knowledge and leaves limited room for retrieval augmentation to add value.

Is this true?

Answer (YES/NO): NO